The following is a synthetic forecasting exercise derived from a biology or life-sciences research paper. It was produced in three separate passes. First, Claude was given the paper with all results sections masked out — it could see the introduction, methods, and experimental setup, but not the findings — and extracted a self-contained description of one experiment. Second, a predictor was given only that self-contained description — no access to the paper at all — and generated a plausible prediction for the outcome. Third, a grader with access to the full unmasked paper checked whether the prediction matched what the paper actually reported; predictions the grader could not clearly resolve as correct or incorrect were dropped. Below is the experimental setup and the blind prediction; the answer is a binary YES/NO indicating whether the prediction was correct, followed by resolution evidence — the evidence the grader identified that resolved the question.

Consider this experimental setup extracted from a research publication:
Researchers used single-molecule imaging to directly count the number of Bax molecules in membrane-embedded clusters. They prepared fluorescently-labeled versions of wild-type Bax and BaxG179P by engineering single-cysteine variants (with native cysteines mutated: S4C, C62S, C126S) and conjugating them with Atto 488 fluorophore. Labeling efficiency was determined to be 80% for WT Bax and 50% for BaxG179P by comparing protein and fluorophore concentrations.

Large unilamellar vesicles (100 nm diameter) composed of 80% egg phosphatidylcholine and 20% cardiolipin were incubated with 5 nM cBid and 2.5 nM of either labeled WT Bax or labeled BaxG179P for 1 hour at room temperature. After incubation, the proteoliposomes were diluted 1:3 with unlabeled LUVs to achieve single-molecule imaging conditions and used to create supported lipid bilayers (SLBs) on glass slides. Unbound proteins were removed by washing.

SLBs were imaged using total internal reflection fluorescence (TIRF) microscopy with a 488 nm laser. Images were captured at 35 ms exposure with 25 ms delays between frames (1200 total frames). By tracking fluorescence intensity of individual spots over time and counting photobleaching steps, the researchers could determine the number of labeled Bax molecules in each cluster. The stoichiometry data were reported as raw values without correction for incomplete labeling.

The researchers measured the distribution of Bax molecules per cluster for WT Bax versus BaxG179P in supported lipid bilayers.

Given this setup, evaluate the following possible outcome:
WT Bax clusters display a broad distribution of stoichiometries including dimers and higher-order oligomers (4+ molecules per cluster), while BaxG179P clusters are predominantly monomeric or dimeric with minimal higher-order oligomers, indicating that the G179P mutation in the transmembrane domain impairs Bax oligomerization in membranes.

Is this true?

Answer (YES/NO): YES